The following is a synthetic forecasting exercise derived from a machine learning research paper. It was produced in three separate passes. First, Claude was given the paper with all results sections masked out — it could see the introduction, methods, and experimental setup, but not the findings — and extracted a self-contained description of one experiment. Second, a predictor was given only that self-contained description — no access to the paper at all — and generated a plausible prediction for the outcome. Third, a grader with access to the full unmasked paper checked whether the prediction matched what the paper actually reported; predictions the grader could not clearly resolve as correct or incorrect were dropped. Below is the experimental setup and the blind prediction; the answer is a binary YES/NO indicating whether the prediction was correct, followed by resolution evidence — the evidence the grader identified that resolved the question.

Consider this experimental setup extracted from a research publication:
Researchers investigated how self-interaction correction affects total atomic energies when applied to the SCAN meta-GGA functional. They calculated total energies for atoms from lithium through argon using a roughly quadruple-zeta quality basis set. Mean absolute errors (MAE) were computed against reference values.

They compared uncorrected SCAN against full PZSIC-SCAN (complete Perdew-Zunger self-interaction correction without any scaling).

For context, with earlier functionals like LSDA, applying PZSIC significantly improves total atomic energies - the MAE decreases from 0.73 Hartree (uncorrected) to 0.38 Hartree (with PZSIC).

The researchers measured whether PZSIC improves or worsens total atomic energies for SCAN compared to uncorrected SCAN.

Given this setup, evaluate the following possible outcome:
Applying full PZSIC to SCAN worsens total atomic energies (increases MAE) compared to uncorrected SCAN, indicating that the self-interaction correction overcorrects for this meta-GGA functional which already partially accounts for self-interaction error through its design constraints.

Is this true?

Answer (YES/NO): YES